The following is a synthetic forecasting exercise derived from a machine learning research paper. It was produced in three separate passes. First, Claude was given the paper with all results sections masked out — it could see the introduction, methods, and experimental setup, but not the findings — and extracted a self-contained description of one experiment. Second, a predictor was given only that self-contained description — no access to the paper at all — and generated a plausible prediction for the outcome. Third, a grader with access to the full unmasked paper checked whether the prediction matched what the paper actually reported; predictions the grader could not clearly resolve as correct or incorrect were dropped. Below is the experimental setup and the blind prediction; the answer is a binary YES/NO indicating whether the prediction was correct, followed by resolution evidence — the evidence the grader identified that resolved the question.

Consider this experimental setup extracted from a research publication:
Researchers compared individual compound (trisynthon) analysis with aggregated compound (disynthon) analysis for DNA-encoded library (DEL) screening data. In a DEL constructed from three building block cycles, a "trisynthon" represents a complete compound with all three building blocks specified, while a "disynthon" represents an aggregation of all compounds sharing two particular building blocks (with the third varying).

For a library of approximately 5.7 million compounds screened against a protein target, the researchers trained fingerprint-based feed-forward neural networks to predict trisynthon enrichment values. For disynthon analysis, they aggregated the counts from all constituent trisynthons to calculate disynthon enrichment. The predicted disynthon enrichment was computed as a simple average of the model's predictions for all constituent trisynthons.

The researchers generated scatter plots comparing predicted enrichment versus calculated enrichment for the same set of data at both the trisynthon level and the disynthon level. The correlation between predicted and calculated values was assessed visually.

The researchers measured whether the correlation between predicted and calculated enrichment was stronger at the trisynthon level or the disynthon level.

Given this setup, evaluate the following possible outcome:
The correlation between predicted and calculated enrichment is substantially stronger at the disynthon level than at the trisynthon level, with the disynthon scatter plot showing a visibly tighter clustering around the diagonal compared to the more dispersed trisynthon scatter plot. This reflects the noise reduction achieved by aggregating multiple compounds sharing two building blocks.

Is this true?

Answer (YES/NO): YES